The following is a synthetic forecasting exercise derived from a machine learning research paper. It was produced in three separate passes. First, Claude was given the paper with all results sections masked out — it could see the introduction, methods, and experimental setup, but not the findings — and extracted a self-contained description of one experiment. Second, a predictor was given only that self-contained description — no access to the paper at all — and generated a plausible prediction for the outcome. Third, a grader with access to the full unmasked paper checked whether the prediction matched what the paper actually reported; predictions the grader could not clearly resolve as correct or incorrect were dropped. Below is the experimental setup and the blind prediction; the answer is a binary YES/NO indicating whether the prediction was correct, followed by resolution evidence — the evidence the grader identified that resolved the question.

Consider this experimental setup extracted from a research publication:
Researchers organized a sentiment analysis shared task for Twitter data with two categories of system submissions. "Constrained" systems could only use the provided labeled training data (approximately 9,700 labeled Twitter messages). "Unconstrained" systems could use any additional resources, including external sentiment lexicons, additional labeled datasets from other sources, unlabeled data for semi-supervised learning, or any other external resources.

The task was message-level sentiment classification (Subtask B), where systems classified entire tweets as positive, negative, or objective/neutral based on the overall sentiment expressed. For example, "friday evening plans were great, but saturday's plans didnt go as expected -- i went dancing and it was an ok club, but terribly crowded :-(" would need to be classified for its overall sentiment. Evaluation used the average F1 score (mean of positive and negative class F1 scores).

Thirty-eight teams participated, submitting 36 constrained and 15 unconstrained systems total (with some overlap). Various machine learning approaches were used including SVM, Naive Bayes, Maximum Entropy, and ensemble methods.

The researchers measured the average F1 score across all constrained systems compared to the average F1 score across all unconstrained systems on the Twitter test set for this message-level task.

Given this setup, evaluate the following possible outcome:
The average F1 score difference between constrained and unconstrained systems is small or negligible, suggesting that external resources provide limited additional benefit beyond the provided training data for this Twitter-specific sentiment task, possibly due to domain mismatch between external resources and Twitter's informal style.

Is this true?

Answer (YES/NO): YES